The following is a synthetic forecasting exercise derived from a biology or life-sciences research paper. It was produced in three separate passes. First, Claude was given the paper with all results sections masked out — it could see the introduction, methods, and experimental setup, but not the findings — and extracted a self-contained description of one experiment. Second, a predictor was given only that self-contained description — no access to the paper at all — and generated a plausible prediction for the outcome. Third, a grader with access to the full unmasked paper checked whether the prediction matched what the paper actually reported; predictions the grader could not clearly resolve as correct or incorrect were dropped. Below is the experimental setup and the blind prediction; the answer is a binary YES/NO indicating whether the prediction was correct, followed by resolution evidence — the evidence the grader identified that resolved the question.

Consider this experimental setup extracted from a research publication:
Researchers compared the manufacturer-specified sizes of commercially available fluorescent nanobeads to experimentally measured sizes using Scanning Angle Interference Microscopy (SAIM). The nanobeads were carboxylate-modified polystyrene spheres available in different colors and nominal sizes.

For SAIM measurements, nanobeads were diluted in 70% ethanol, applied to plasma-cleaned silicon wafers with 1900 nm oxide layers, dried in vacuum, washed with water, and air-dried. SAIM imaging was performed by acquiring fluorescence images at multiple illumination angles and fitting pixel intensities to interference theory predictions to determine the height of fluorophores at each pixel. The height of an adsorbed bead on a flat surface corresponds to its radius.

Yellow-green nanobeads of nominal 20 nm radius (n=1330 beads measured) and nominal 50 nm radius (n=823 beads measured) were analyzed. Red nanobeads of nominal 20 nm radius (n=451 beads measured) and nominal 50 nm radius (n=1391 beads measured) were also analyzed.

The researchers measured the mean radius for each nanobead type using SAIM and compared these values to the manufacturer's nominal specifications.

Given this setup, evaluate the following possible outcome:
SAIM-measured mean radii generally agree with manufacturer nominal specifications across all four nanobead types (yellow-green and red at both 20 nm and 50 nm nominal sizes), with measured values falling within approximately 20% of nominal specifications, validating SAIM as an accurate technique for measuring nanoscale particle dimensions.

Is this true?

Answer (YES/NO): NO